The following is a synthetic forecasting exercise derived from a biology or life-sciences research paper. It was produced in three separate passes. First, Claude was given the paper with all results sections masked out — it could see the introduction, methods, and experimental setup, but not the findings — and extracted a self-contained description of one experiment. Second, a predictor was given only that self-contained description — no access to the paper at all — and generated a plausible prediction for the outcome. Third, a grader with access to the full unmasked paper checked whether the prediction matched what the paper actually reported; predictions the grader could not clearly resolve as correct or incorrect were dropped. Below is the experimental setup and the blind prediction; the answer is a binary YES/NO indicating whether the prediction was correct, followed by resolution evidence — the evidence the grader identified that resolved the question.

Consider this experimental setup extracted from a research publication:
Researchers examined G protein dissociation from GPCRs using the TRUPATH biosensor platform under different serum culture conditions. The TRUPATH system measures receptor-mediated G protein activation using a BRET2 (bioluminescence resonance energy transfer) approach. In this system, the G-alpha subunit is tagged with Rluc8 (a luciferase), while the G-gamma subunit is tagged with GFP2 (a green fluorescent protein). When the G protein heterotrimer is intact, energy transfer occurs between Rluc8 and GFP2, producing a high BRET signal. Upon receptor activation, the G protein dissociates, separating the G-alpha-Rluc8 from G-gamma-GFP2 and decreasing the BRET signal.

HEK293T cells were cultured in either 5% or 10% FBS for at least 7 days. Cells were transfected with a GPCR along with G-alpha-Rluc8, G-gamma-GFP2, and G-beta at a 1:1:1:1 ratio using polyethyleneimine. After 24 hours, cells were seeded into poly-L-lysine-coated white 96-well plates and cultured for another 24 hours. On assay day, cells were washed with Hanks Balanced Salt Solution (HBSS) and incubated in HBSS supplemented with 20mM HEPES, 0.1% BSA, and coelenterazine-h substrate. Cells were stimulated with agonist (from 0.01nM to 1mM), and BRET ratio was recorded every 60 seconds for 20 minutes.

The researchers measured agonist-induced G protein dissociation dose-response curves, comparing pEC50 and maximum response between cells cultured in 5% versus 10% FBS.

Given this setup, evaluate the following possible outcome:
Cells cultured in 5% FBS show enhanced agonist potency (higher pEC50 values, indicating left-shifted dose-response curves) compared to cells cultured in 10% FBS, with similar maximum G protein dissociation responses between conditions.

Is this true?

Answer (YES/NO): NO